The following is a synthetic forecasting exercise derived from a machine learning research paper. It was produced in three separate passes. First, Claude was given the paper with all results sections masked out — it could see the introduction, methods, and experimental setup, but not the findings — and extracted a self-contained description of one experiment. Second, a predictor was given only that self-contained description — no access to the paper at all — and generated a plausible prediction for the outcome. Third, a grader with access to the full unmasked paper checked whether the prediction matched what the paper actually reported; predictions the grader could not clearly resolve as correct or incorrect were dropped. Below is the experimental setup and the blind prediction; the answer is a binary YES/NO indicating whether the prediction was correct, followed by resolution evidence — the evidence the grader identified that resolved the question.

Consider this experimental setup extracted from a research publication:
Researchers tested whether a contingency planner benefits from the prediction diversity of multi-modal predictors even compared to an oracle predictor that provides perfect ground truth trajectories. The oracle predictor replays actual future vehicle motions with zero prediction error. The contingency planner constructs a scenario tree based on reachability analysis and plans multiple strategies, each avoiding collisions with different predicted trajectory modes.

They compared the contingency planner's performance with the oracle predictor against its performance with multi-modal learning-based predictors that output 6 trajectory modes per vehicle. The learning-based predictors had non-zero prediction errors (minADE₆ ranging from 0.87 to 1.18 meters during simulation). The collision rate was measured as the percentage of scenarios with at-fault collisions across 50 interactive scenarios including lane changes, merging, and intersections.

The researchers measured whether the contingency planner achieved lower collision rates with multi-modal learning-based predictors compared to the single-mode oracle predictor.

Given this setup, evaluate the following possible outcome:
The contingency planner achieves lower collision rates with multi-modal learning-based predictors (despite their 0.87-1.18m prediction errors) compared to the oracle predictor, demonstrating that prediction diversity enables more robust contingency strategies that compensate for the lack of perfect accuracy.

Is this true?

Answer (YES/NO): NO